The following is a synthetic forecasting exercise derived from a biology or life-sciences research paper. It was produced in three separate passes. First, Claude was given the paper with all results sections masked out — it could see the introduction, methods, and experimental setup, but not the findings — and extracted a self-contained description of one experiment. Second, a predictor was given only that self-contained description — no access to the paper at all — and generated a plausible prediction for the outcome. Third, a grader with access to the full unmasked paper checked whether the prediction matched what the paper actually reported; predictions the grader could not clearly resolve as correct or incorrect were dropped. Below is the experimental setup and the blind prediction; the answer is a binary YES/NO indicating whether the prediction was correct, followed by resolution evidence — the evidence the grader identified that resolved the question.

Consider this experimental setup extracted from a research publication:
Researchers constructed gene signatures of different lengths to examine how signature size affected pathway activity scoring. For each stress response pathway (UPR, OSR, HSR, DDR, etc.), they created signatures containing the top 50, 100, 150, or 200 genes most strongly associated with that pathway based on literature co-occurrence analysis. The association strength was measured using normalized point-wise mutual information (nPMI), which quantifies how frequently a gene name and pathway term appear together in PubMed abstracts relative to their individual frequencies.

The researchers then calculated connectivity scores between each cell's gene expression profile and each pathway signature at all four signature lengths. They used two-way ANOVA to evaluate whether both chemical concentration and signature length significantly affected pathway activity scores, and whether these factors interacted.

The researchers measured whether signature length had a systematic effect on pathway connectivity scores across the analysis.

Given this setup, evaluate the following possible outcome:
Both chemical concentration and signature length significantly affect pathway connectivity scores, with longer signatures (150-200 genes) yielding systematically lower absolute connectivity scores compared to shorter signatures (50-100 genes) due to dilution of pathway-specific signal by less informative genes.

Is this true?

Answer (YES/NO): NO